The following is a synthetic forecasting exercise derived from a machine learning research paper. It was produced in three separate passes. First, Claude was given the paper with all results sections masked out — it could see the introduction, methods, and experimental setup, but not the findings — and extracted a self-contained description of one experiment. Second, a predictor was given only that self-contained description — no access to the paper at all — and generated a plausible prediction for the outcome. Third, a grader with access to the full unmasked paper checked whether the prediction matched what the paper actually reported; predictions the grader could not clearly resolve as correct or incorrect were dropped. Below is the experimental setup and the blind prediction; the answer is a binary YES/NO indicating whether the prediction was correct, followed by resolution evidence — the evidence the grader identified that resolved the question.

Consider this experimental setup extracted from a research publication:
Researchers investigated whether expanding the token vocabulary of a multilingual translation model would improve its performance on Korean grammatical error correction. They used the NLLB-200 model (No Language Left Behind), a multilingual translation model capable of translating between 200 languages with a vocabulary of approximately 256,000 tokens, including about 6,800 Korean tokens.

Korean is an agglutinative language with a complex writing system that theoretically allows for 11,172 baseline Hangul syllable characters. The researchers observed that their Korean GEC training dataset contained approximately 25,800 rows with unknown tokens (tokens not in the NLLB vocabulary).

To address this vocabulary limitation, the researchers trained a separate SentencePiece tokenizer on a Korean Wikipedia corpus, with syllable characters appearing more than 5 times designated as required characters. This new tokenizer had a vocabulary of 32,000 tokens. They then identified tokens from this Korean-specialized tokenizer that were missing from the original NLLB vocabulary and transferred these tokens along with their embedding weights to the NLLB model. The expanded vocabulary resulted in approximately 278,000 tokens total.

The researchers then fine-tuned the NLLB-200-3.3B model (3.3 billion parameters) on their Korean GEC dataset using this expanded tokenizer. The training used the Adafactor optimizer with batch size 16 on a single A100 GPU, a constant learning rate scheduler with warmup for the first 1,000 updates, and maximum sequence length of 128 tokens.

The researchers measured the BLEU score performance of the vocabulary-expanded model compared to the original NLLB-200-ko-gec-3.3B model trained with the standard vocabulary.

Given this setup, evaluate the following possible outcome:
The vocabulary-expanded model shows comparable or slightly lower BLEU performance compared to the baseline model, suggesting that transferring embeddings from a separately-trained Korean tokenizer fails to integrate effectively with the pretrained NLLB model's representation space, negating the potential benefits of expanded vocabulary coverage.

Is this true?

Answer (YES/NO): YES